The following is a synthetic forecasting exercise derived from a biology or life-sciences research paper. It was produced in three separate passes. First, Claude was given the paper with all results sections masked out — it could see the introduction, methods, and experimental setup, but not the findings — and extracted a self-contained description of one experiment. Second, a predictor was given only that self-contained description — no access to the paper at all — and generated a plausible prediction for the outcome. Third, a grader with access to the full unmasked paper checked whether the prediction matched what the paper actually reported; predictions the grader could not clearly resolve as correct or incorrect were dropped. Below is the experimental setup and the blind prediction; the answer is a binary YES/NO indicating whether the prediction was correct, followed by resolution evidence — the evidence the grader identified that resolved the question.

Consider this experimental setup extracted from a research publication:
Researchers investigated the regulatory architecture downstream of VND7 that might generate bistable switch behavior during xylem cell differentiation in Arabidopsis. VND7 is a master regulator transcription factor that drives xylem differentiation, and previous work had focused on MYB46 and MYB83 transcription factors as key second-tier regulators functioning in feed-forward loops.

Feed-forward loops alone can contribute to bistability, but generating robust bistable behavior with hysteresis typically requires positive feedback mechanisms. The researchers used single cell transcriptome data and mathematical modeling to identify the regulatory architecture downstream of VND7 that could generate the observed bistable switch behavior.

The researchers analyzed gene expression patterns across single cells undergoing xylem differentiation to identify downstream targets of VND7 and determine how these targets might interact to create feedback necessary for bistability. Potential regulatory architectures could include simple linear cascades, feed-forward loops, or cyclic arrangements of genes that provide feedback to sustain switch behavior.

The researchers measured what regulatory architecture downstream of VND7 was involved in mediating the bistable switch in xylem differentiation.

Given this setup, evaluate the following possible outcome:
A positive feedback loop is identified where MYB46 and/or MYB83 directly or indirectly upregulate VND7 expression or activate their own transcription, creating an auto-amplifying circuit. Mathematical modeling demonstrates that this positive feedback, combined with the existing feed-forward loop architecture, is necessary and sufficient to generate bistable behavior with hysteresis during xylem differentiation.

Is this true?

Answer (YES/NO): NO